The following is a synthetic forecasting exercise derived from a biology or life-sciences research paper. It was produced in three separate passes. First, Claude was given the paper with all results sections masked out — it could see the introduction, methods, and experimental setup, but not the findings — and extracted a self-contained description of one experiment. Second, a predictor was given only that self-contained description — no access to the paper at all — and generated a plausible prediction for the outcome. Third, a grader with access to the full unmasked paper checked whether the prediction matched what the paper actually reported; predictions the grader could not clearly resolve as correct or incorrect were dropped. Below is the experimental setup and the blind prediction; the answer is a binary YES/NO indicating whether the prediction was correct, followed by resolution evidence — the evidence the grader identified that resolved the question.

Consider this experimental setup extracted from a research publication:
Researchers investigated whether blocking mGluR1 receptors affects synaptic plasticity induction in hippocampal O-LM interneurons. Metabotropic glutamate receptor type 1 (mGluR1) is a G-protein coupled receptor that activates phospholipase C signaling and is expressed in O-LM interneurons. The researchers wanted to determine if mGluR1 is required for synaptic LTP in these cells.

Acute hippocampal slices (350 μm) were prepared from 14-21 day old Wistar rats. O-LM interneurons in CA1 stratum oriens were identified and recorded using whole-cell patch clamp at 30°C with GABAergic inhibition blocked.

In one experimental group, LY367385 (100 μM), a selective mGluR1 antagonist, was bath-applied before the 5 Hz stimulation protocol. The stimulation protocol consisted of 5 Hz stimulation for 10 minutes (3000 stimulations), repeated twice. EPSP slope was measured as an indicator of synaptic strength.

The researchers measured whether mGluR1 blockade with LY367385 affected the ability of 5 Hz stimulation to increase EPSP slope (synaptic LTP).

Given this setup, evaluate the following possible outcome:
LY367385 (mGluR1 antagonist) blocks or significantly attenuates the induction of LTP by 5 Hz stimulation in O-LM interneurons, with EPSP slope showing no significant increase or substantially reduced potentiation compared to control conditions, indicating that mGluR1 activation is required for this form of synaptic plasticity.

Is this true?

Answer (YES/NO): NO